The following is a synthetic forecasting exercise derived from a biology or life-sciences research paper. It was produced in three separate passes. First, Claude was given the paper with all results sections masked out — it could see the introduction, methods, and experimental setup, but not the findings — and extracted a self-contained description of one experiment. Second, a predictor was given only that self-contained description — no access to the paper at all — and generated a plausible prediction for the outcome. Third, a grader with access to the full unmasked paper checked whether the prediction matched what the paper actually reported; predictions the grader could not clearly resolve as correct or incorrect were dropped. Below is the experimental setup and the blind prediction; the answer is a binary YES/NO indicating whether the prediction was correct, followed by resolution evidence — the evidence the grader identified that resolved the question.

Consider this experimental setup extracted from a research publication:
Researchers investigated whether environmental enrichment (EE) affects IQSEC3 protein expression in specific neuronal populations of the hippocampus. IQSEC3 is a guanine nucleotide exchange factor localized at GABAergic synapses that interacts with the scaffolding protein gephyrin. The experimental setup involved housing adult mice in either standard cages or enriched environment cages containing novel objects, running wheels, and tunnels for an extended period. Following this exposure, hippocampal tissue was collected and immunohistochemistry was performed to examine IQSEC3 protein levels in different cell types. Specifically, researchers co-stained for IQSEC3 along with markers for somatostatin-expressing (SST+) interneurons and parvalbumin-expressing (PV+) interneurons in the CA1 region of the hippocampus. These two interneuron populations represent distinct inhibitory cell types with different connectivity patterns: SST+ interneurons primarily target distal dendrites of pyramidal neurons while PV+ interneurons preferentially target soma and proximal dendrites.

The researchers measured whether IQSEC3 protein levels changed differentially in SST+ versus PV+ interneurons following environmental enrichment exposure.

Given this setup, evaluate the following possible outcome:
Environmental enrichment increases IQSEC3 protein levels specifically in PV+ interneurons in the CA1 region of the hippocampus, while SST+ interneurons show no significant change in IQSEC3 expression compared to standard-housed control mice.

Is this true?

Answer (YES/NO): NO